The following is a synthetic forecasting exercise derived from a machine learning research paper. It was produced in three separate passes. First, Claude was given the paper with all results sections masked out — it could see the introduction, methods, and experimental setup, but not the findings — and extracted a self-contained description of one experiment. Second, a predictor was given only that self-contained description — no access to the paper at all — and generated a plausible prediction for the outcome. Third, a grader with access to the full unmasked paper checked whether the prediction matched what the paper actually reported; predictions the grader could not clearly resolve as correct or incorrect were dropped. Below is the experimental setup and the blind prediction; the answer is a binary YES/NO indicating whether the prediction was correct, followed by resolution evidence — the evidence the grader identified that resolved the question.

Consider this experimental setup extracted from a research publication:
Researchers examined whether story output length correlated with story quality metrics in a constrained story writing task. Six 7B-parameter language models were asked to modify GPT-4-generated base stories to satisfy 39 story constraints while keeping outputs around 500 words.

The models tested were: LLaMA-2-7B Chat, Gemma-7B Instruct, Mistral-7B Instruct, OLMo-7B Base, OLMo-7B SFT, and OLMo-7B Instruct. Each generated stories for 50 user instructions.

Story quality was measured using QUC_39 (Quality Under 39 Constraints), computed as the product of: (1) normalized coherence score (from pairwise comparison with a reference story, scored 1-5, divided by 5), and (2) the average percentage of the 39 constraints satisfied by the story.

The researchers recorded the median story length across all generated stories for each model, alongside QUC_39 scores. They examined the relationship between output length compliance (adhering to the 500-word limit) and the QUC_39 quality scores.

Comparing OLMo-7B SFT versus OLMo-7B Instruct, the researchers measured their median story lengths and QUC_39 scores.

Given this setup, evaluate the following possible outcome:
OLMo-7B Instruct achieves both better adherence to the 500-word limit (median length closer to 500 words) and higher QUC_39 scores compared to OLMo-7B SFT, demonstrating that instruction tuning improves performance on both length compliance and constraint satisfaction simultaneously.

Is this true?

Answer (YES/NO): NO